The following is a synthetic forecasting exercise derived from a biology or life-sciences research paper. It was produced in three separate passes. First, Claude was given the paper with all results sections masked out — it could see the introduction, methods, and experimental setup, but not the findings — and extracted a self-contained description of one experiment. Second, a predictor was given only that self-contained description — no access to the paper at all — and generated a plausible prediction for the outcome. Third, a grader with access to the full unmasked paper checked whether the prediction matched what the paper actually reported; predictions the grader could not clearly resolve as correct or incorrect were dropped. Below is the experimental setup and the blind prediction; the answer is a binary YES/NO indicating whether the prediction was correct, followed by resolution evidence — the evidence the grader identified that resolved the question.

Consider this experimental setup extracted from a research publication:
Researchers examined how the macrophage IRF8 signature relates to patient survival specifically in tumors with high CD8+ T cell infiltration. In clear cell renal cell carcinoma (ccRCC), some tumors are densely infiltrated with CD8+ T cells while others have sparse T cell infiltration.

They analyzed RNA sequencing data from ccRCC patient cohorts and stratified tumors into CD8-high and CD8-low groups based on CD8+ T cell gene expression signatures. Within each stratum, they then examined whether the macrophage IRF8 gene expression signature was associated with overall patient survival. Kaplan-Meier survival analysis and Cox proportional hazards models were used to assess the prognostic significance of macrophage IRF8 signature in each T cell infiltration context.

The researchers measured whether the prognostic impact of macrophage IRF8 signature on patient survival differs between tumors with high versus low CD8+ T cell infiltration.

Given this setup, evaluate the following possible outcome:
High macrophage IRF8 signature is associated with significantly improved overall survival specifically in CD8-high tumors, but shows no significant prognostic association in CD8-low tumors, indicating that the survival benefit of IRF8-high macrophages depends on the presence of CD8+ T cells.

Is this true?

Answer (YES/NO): NO